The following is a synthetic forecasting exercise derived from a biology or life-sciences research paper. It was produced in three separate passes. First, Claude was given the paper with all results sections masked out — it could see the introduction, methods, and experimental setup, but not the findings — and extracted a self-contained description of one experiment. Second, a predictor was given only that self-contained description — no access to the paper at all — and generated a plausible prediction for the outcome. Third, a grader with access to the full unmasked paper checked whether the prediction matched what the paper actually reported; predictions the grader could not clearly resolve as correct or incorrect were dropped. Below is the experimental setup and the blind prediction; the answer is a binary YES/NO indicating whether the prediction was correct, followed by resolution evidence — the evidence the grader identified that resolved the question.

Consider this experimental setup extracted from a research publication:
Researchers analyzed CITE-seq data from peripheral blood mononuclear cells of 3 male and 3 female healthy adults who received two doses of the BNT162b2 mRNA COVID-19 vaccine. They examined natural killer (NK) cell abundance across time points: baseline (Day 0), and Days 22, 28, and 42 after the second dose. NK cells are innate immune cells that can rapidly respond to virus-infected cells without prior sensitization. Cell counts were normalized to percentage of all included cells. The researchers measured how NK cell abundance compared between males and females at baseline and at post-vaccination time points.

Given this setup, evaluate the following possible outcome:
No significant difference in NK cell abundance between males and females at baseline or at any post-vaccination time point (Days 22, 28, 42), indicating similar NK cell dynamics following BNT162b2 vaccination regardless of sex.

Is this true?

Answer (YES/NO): NO